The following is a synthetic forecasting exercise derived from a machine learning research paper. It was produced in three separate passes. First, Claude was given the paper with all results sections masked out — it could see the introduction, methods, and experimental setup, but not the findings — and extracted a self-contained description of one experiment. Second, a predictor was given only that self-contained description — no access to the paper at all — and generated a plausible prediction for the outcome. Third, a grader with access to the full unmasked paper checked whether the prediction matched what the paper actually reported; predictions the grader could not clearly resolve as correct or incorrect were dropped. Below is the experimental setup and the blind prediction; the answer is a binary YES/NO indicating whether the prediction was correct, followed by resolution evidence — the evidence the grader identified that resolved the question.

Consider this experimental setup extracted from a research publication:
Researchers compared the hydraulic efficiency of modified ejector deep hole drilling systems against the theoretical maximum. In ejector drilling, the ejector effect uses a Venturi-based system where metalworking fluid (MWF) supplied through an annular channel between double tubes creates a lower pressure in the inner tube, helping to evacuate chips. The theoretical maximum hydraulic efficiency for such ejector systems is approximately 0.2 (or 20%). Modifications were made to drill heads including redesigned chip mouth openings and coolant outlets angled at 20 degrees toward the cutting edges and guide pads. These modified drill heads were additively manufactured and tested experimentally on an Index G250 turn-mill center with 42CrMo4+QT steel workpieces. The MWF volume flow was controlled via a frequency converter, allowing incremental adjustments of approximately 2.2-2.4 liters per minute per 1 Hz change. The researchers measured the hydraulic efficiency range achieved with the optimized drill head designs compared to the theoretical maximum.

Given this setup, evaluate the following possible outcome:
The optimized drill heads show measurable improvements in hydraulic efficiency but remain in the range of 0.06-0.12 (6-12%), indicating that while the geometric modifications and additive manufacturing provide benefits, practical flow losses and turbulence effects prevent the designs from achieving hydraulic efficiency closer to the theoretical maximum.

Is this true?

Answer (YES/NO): YES